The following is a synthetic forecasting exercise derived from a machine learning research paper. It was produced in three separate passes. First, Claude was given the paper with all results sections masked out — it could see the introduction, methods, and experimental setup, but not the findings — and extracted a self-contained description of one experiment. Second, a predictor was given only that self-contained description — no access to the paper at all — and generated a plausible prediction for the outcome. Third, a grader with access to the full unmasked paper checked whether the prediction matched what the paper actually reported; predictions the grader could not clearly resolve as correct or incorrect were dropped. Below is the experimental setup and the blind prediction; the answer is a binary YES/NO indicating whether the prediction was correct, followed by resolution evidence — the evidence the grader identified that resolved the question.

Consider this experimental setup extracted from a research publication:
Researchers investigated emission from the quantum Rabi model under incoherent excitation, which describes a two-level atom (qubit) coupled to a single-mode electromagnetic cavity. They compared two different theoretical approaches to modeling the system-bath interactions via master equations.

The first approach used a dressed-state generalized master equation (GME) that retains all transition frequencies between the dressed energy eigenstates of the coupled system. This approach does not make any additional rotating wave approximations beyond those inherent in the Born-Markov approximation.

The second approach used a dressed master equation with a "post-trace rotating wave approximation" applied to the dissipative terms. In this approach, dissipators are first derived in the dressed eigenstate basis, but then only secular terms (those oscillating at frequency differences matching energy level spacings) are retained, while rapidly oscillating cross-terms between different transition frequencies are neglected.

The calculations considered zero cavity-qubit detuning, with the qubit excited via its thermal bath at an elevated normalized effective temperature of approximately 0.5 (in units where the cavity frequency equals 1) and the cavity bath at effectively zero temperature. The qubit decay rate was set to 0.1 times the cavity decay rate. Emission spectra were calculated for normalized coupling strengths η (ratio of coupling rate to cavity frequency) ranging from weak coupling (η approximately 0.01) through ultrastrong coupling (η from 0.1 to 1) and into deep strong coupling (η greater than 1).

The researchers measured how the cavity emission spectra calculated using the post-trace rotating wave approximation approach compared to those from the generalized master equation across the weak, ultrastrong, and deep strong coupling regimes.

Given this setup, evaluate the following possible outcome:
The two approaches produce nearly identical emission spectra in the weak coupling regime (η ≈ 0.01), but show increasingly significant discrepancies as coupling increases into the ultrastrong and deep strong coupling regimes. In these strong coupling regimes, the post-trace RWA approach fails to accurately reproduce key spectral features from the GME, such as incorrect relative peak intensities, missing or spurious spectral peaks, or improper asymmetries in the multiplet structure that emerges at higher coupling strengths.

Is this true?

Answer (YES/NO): NO